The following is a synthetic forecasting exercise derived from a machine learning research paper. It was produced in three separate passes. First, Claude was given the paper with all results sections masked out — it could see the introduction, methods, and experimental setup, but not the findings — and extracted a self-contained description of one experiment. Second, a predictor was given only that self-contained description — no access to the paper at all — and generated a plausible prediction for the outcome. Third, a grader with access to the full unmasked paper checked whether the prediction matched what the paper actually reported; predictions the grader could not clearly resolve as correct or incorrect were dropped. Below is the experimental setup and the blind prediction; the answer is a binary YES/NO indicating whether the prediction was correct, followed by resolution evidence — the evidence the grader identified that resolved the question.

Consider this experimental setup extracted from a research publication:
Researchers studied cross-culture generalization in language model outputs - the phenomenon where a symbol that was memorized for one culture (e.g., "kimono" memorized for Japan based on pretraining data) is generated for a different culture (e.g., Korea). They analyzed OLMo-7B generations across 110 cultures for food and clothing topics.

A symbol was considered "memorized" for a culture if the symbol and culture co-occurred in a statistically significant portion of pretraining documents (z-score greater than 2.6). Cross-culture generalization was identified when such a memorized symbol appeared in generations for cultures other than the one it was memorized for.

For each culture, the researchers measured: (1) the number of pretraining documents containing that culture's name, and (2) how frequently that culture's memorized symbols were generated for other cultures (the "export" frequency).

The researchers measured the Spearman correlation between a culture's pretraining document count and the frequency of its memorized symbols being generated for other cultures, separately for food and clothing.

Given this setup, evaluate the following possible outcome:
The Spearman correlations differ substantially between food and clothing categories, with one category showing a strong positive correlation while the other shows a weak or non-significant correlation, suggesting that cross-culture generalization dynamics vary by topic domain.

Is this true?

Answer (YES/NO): NO